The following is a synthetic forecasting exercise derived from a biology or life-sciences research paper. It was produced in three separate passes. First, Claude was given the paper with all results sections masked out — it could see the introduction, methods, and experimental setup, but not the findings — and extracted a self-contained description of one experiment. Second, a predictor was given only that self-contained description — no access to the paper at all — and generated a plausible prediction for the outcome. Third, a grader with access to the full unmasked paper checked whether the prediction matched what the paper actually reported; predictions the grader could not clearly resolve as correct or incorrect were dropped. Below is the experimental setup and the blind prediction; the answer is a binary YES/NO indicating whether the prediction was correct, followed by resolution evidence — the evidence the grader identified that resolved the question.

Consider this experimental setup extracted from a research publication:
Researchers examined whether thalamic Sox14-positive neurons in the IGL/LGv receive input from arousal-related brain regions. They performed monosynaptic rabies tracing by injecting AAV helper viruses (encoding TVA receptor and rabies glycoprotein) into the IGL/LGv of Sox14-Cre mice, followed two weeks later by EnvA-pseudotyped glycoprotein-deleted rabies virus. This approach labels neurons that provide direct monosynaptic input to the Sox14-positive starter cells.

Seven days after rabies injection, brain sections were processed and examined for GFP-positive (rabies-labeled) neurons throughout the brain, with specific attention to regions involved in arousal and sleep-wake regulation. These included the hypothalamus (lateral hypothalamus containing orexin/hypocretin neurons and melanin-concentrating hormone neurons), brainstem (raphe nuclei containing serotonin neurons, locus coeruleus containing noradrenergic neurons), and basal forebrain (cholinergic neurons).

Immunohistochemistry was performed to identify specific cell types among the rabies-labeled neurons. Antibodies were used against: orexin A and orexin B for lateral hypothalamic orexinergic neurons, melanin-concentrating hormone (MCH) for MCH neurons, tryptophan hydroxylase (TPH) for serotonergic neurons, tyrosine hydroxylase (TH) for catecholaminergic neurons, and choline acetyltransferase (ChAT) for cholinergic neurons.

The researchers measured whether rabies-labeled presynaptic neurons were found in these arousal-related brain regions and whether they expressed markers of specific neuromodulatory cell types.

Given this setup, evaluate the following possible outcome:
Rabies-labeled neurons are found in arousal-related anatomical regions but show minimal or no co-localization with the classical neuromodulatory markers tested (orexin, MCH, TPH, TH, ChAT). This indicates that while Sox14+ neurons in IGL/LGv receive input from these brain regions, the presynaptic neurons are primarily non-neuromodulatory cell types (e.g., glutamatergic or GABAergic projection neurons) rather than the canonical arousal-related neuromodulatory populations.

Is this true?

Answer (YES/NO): NO